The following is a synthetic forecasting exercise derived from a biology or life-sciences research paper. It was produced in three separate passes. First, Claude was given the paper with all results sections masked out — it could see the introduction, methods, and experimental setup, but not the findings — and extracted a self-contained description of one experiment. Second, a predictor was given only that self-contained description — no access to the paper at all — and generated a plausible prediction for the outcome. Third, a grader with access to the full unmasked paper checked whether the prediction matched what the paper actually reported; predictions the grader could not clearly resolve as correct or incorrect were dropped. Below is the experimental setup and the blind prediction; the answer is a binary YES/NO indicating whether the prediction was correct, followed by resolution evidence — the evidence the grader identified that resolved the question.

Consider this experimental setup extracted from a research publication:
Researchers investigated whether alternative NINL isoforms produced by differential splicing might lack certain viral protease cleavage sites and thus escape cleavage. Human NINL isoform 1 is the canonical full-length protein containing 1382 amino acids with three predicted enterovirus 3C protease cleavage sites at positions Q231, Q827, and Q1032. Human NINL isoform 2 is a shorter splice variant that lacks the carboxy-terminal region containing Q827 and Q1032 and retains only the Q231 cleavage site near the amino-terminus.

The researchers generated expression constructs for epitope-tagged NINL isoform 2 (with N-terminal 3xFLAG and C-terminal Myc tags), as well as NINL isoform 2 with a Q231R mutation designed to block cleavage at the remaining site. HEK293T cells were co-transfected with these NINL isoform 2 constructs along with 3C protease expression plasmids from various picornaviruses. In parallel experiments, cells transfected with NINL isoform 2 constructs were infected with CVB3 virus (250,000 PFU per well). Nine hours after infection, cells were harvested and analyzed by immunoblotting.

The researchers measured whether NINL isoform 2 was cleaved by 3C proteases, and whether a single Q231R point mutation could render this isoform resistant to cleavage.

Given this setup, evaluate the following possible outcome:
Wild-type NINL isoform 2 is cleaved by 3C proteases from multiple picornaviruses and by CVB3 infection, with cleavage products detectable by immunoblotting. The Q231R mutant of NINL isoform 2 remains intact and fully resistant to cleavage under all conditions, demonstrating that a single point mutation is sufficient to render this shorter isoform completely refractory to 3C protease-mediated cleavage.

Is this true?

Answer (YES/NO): NO